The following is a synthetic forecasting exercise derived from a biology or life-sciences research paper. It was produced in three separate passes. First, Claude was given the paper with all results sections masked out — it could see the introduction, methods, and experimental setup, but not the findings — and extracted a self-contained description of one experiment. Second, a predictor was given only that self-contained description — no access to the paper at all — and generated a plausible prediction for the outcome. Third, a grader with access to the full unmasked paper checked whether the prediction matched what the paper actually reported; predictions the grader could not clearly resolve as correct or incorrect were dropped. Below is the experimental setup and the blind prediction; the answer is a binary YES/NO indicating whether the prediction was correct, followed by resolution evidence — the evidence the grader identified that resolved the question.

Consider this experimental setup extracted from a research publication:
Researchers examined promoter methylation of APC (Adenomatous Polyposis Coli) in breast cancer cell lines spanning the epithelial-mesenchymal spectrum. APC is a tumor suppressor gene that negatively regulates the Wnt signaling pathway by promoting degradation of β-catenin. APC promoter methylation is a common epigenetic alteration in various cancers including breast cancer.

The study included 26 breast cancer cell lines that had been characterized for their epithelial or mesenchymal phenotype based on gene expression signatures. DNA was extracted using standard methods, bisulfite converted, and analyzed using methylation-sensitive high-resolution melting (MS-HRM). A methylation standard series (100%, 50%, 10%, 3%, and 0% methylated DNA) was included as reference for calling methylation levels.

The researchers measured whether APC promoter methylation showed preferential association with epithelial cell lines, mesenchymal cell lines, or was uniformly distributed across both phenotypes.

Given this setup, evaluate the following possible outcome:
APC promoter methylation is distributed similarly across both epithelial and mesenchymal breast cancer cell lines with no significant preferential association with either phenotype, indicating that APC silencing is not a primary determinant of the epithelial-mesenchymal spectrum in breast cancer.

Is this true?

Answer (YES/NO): NO